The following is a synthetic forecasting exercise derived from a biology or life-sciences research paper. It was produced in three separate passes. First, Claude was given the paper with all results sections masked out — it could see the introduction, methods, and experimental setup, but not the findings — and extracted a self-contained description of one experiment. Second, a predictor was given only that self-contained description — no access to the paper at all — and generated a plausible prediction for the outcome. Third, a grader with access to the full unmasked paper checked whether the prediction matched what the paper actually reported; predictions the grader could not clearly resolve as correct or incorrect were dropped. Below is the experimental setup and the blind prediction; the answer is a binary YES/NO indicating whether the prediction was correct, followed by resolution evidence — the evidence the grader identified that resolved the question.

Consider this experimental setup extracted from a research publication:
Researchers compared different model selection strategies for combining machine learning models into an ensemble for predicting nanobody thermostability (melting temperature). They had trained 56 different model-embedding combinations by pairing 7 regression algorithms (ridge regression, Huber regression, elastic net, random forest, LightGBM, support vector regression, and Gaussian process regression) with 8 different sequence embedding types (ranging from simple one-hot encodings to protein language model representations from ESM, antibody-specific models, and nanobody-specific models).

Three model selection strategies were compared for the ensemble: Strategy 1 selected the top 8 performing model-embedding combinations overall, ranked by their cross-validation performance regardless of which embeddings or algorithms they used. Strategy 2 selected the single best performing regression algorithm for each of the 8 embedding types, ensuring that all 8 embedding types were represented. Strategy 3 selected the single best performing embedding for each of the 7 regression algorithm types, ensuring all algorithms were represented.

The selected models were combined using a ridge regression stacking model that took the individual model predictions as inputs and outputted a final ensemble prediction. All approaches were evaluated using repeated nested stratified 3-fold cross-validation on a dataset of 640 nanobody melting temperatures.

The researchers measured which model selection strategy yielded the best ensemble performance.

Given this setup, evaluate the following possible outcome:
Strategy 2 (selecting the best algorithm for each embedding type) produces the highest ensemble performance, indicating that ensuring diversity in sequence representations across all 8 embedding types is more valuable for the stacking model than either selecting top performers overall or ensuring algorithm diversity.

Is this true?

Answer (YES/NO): NO